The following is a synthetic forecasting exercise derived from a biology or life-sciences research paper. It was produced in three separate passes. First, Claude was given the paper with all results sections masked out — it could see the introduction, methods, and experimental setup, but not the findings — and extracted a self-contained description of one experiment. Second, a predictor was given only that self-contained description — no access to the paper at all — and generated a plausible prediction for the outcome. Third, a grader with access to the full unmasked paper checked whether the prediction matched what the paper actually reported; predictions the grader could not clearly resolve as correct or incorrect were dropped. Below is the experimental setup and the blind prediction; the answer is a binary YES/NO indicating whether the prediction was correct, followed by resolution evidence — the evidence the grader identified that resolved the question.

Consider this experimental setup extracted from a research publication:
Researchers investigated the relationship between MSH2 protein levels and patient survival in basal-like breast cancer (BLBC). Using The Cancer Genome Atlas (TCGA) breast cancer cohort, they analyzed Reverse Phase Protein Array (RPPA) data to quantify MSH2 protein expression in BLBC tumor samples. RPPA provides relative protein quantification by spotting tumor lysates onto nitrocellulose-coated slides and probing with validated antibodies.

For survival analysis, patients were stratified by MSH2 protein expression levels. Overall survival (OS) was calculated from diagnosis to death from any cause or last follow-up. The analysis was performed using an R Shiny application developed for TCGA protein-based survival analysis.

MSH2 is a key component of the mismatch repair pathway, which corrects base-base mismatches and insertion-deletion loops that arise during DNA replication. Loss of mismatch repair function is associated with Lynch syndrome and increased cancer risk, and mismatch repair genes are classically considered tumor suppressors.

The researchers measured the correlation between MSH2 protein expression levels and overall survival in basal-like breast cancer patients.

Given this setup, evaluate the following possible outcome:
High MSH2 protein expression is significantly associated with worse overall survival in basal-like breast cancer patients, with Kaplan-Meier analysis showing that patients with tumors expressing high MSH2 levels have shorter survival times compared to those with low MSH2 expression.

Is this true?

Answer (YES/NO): YES